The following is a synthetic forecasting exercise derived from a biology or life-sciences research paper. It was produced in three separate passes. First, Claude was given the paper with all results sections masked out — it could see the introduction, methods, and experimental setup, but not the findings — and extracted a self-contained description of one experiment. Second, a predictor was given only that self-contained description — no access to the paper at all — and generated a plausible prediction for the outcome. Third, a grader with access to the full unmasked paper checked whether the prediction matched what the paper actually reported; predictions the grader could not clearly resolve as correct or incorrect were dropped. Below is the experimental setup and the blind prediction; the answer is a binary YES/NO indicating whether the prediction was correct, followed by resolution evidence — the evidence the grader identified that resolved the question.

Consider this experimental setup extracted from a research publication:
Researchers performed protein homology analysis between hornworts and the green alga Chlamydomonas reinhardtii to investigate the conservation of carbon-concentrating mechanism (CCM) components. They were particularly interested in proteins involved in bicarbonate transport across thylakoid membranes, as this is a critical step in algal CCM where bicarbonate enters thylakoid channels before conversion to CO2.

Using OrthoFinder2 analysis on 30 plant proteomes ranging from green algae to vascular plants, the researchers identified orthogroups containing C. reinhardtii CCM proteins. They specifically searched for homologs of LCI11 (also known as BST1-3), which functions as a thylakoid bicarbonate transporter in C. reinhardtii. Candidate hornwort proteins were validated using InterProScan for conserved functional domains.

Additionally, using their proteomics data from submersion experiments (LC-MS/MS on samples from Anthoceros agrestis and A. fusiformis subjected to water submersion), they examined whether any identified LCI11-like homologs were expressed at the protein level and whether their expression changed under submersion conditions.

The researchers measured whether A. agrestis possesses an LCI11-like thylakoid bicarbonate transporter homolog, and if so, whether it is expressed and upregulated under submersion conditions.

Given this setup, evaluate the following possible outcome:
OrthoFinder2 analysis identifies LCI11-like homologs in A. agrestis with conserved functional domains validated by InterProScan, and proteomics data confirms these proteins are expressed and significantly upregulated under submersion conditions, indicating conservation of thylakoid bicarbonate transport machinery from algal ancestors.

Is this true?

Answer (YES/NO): YES